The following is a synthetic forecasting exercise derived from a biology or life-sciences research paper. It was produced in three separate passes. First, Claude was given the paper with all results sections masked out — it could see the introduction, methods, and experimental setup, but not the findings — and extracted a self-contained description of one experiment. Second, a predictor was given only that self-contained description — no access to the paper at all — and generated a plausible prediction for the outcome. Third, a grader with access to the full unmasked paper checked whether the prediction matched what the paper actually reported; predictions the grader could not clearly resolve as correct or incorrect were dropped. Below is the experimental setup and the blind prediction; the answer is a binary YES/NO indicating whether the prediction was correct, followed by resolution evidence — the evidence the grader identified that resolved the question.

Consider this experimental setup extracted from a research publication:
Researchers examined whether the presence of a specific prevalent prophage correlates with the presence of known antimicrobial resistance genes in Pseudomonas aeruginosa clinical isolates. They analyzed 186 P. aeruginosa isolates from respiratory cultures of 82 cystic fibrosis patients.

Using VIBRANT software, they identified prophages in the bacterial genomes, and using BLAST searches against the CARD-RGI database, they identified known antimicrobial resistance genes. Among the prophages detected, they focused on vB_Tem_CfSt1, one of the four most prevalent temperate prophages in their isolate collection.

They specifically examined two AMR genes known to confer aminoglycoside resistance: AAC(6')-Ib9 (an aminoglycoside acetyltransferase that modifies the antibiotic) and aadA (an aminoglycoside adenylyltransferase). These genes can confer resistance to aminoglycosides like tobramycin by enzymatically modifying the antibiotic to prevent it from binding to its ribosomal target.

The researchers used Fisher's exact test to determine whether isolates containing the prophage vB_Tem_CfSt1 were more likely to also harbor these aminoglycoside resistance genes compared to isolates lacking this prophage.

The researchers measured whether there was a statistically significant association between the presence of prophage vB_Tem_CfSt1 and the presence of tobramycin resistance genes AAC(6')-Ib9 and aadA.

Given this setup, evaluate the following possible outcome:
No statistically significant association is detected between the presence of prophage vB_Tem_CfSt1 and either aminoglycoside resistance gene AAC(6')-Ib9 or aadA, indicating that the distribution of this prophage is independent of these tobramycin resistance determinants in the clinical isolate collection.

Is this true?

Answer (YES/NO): NO